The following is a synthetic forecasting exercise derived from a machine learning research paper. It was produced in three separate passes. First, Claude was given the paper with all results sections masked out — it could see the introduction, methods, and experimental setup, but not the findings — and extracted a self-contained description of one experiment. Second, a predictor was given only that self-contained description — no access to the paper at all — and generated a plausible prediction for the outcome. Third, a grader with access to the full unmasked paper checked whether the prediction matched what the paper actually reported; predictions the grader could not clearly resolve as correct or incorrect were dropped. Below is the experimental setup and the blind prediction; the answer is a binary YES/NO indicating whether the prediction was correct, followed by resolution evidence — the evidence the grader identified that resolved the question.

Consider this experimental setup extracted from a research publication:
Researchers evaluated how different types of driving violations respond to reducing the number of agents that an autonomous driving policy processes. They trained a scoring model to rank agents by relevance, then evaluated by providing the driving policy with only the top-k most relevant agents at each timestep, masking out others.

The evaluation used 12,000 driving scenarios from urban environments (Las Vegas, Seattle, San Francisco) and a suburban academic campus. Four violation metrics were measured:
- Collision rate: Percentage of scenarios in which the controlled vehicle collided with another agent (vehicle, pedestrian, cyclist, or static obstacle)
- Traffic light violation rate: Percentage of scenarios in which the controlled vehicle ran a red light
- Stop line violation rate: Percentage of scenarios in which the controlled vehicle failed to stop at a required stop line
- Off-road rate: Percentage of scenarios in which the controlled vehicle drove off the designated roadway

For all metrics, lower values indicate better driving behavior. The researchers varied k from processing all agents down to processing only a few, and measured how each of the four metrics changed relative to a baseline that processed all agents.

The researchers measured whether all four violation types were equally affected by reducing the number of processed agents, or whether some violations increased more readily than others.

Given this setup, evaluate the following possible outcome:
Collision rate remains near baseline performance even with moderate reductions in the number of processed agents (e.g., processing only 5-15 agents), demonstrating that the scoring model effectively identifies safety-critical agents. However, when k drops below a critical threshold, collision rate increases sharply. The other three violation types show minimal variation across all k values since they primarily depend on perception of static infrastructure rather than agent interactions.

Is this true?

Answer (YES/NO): NO